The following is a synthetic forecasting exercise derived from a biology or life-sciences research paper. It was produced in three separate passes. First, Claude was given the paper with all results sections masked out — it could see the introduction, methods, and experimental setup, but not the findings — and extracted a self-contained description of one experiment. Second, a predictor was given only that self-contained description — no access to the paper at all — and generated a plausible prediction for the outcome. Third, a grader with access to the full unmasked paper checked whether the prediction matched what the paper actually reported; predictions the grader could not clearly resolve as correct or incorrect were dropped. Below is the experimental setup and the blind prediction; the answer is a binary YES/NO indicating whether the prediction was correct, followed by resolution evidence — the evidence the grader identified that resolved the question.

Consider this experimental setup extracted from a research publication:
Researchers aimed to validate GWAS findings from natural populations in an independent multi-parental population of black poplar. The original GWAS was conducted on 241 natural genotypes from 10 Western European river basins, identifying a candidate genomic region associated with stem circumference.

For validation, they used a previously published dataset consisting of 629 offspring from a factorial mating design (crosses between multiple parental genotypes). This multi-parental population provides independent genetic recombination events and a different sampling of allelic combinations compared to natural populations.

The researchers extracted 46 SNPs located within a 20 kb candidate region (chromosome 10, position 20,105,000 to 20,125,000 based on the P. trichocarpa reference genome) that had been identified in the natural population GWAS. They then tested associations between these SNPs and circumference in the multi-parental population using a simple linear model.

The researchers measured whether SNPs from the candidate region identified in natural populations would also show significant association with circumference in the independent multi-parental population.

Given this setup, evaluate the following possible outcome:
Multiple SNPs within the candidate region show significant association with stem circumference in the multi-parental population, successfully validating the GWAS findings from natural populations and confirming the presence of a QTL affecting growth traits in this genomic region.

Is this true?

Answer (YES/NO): NO